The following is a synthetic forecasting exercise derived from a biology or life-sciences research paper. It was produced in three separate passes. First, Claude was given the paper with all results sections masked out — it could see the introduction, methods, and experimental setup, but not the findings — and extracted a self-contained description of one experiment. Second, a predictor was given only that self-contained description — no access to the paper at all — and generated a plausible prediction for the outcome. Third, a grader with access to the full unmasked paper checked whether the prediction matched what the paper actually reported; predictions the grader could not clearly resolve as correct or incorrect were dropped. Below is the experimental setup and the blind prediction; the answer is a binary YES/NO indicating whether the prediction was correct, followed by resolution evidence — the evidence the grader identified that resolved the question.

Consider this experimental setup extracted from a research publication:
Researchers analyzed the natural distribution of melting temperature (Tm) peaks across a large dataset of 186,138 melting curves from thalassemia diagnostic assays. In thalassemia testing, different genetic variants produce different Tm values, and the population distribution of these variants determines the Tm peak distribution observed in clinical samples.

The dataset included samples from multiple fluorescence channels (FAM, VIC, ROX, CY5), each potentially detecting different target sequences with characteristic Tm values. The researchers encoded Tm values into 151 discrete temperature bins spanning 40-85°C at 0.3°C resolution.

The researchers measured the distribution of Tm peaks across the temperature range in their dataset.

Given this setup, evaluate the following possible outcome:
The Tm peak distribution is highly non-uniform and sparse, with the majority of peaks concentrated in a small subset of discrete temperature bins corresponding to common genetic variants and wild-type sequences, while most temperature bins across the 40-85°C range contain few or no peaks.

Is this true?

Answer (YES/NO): YES